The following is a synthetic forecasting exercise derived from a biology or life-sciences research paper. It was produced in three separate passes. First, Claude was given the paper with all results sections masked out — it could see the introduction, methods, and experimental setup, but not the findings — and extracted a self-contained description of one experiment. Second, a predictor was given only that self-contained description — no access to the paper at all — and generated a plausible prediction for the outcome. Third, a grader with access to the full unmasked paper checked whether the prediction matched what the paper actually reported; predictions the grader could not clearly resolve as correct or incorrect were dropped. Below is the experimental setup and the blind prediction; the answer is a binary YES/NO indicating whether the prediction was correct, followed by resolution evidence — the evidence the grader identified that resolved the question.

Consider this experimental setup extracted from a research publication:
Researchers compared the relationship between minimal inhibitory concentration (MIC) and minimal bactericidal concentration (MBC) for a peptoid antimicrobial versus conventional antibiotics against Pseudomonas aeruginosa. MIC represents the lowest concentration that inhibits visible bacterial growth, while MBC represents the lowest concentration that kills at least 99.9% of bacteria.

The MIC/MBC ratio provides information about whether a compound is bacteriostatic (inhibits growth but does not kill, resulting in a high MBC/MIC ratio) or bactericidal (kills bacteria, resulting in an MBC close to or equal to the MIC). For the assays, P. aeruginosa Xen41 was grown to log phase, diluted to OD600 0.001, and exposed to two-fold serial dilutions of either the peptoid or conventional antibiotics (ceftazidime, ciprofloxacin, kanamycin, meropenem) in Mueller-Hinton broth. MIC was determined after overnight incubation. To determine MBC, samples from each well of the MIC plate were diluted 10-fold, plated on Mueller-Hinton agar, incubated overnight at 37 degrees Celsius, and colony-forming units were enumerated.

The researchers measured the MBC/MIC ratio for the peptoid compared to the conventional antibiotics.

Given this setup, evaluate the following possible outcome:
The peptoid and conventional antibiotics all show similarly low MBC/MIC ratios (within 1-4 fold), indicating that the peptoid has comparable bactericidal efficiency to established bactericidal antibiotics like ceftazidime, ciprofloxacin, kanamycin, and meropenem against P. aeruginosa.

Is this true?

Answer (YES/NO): NO